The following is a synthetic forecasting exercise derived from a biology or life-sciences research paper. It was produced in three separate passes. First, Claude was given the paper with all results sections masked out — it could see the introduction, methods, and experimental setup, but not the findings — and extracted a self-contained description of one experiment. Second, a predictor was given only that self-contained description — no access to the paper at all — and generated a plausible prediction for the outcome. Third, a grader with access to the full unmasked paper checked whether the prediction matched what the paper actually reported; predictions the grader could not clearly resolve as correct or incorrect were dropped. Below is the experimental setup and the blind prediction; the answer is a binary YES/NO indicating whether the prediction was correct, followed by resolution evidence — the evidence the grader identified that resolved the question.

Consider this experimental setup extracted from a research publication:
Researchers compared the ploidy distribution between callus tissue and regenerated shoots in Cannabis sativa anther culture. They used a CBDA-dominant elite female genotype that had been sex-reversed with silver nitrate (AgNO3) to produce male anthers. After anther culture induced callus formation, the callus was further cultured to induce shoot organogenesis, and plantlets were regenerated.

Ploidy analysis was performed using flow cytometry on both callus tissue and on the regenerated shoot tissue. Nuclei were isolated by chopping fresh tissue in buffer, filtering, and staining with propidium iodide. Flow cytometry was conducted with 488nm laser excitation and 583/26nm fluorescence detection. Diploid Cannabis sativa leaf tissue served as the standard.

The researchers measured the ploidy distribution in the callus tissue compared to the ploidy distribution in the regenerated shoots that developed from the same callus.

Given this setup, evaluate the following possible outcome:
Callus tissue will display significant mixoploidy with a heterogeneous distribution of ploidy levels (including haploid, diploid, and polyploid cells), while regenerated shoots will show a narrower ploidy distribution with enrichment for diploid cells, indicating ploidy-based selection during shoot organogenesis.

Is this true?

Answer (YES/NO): NO